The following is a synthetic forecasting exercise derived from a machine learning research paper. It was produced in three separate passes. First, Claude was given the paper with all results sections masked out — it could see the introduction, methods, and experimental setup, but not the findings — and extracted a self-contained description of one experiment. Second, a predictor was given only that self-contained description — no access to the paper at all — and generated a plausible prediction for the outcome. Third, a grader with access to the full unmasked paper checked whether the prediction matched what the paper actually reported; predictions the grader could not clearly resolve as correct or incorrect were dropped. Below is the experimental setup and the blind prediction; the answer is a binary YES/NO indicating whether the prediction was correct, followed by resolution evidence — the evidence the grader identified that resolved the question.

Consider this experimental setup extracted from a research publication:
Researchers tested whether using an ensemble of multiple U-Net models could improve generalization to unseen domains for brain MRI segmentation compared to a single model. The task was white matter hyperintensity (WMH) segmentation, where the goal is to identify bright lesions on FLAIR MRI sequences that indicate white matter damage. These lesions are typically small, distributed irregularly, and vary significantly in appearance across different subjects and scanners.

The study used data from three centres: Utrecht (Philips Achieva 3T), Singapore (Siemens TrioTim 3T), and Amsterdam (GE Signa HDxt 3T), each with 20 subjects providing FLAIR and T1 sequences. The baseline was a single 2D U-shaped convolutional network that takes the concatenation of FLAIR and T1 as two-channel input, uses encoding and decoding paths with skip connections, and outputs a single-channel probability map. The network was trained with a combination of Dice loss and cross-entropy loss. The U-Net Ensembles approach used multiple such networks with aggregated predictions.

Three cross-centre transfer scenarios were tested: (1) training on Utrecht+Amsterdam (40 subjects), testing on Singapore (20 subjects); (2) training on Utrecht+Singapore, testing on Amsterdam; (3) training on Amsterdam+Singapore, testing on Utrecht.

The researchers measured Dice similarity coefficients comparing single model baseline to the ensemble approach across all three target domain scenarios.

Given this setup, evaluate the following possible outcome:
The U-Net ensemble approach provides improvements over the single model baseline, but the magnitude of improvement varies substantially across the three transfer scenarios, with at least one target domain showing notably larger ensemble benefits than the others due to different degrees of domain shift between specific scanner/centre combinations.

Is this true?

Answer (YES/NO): NO